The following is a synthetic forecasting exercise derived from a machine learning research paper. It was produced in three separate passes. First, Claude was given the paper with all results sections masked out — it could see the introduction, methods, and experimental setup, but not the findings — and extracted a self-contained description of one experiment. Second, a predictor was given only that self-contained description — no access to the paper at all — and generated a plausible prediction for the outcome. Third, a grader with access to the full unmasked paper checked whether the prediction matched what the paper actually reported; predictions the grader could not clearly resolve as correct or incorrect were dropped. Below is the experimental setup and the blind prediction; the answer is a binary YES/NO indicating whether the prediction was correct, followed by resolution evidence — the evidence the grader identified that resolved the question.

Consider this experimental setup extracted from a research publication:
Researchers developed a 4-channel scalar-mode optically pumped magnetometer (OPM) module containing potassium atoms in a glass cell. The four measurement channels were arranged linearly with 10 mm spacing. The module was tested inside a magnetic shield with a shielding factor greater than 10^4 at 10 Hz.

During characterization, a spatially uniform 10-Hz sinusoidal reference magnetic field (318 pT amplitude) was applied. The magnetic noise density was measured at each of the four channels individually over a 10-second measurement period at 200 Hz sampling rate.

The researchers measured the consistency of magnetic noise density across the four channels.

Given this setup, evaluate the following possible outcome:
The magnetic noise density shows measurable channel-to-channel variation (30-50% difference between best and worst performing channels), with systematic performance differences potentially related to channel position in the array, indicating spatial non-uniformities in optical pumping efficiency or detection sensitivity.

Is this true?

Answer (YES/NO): NO